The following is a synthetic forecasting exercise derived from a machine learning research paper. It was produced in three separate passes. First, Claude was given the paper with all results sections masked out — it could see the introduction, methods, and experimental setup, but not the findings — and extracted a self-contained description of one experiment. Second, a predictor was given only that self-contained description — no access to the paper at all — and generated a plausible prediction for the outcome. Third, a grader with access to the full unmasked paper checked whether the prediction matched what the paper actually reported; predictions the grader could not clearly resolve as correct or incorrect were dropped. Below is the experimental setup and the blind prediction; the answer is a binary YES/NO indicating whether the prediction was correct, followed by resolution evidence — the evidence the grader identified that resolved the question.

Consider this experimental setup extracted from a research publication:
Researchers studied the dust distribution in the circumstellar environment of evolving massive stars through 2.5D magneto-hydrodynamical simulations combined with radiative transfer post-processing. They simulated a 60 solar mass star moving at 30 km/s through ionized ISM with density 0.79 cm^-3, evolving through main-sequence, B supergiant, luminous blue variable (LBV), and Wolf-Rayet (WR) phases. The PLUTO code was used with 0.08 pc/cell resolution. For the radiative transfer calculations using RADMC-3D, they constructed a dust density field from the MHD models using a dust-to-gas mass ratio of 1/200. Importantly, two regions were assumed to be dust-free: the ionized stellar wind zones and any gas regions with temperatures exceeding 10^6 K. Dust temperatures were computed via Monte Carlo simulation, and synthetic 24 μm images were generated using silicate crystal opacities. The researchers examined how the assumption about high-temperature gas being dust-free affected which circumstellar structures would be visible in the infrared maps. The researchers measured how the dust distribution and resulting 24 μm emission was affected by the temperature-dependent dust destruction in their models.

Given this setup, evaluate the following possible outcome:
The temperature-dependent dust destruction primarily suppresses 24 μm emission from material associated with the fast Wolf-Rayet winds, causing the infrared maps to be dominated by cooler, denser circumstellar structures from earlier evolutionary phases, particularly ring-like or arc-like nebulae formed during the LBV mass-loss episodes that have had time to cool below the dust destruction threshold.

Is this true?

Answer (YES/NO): YES